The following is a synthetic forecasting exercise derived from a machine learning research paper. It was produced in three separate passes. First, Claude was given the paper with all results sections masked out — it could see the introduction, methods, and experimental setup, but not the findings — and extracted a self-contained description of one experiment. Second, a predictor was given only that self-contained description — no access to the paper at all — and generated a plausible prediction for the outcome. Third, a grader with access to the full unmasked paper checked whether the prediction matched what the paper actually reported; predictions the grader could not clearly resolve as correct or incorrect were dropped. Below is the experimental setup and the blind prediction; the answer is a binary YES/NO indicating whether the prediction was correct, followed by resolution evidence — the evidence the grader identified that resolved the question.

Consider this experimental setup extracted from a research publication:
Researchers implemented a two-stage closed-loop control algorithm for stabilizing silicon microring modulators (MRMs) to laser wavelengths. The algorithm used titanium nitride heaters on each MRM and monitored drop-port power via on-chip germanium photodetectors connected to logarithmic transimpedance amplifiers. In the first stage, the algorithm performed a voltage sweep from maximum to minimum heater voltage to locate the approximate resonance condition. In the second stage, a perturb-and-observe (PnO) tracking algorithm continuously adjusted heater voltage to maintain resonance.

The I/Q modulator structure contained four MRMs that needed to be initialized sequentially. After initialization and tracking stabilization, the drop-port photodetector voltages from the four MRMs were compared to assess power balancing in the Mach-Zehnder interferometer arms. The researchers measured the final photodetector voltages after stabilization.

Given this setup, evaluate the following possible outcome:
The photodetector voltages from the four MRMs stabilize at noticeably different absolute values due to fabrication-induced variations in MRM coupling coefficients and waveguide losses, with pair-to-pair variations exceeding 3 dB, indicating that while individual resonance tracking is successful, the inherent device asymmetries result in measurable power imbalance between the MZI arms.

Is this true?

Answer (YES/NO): NO